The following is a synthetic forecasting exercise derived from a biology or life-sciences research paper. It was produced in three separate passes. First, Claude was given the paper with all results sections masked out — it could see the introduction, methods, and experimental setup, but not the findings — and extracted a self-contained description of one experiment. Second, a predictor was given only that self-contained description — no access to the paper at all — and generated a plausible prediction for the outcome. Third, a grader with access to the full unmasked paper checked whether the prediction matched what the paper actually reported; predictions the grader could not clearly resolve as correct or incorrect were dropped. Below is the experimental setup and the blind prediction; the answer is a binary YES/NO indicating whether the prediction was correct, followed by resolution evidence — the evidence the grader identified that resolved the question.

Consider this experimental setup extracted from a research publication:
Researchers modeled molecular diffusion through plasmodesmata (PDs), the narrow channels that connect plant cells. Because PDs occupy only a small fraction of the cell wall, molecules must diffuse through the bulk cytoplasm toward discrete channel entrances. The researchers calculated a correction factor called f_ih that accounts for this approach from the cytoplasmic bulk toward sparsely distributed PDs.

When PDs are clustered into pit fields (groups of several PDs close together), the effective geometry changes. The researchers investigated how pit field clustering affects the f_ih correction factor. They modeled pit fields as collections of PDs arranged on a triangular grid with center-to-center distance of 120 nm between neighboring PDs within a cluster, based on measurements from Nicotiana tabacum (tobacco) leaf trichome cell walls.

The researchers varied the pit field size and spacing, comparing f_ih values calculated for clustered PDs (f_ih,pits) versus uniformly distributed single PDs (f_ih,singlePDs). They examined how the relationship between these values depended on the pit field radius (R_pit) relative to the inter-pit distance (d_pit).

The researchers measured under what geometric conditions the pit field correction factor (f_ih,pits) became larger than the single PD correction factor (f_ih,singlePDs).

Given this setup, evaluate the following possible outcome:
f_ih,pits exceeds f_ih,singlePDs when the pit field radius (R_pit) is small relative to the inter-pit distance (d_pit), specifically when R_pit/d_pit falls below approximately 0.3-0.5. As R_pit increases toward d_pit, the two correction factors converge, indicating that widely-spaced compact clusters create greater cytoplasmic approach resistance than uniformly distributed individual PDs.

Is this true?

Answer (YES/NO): NO